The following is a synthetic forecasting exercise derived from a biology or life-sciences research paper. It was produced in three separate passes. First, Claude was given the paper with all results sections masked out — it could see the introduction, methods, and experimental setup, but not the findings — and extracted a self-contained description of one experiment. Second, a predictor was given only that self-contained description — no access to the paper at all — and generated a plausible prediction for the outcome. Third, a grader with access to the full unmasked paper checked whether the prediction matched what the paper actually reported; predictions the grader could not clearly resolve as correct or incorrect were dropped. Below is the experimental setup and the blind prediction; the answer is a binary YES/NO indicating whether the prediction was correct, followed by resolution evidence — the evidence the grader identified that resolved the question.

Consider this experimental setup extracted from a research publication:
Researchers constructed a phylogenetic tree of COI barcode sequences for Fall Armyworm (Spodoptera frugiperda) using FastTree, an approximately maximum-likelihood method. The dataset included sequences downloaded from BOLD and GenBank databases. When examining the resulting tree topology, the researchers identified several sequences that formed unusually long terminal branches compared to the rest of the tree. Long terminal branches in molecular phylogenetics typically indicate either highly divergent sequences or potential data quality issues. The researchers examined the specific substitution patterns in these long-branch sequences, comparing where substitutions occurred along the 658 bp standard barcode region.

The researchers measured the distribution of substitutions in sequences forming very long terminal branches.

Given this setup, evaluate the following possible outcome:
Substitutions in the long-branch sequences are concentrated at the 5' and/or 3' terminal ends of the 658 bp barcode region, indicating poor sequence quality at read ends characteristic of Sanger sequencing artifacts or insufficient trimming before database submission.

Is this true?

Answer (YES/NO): YES